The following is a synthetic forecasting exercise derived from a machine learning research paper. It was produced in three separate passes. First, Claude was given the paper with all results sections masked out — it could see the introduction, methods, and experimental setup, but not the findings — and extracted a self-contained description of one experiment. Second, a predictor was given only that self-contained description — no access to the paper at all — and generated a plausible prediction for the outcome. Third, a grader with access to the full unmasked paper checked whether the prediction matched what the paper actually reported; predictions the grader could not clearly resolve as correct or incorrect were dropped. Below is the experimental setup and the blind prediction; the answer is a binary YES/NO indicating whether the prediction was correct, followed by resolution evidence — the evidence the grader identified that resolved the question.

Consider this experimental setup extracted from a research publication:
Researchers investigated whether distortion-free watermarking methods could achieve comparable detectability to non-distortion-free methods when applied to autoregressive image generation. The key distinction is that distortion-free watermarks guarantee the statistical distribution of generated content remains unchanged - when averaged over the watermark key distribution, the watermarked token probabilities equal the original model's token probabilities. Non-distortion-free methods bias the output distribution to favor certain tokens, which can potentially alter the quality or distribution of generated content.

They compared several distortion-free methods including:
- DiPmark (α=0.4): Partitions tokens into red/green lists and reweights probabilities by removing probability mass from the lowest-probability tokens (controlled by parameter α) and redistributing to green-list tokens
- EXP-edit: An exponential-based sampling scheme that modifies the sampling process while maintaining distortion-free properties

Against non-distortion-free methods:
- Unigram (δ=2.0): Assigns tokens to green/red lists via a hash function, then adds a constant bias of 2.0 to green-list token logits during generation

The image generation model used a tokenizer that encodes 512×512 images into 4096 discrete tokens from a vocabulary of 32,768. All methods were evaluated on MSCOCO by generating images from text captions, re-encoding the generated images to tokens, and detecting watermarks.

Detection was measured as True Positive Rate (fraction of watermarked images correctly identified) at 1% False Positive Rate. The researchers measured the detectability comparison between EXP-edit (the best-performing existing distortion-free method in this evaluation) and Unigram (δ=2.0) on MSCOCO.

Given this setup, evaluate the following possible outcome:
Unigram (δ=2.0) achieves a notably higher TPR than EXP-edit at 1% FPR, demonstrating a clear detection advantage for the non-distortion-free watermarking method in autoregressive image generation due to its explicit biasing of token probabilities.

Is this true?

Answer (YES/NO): YES